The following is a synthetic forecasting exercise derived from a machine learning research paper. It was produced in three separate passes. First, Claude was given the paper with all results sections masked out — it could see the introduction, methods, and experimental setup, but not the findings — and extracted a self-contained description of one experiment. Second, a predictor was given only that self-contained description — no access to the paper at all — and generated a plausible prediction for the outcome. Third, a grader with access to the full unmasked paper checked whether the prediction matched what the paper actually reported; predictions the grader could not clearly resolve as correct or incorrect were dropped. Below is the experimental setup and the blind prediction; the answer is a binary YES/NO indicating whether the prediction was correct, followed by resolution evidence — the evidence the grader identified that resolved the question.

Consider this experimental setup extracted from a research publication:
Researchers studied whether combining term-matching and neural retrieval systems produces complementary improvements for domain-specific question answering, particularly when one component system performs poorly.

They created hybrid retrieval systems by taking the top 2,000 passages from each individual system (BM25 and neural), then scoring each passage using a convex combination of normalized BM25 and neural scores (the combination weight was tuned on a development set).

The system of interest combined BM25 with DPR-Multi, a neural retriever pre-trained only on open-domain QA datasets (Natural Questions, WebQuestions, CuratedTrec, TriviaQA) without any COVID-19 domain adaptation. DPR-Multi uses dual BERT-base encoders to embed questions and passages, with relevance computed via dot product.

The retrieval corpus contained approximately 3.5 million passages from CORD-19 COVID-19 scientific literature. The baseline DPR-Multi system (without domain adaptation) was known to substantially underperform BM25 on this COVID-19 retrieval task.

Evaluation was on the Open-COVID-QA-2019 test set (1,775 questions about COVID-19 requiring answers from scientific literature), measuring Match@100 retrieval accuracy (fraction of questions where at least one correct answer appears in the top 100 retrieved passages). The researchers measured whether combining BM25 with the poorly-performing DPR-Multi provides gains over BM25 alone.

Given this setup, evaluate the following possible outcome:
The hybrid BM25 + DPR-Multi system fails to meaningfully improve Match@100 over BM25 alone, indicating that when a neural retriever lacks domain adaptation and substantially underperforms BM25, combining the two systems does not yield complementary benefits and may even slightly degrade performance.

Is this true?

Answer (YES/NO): YES